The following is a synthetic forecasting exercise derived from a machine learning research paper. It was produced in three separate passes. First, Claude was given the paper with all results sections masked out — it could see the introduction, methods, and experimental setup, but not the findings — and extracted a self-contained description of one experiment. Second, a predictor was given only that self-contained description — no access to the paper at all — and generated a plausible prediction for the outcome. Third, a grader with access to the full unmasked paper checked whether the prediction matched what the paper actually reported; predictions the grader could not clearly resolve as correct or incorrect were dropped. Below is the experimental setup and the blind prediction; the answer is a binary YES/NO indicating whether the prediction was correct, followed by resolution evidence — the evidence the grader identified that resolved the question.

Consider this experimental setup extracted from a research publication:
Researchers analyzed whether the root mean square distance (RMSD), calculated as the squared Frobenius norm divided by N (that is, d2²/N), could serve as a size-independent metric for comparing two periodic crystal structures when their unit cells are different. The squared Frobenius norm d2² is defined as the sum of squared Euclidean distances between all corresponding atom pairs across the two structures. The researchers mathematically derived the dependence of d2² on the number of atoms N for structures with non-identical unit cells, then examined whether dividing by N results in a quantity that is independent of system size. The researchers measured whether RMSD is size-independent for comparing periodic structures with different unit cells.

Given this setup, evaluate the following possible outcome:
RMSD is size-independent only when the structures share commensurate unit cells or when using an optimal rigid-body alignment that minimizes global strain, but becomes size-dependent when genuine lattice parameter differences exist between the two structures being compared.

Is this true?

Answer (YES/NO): NO